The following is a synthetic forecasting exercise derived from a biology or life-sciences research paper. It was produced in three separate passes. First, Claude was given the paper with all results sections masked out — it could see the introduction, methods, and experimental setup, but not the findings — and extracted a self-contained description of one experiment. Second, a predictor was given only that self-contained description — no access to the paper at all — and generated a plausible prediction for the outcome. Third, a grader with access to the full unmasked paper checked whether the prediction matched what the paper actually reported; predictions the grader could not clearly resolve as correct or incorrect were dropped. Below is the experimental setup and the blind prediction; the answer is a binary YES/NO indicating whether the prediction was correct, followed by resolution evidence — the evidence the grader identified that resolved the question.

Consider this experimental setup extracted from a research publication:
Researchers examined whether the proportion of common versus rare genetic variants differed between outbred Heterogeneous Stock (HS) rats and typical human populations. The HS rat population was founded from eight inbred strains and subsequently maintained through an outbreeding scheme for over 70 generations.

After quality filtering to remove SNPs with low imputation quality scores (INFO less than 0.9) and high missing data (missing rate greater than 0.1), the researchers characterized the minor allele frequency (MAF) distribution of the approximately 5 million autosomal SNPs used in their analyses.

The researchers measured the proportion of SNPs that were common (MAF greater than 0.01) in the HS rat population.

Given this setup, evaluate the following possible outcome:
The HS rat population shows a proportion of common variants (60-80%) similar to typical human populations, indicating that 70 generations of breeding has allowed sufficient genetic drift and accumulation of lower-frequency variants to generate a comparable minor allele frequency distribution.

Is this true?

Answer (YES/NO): NO